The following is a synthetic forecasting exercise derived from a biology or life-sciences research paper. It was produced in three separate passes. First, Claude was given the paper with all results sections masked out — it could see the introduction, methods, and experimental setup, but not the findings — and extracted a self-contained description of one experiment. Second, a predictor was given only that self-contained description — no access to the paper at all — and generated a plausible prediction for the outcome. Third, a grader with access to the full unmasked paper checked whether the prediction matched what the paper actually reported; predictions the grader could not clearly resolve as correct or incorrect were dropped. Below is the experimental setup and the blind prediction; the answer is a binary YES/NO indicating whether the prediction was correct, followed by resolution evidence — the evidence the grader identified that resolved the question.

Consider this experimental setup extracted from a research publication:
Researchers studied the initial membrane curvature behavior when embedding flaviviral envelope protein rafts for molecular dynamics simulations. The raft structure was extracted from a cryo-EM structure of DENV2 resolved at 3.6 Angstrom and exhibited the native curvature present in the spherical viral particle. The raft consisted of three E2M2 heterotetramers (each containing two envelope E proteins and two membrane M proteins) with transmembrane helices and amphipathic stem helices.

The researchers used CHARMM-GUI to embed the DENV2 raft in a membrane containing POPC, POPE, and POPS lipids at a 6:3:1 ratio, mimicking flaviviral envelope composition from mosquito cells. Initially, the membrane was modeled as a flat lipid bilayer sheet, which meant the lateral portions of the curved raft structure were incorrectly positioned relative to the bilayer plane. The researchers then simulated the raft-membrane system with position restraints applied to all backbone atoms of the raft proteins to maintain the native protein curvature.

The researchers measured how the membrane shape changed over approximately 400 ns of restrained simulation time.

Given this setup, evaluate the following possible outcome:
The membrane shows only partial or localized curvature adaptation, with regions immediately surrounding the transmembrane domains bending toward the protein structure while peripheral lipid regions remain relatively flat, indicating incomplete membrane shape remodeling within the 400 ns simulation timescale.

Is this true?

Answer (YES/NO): NO